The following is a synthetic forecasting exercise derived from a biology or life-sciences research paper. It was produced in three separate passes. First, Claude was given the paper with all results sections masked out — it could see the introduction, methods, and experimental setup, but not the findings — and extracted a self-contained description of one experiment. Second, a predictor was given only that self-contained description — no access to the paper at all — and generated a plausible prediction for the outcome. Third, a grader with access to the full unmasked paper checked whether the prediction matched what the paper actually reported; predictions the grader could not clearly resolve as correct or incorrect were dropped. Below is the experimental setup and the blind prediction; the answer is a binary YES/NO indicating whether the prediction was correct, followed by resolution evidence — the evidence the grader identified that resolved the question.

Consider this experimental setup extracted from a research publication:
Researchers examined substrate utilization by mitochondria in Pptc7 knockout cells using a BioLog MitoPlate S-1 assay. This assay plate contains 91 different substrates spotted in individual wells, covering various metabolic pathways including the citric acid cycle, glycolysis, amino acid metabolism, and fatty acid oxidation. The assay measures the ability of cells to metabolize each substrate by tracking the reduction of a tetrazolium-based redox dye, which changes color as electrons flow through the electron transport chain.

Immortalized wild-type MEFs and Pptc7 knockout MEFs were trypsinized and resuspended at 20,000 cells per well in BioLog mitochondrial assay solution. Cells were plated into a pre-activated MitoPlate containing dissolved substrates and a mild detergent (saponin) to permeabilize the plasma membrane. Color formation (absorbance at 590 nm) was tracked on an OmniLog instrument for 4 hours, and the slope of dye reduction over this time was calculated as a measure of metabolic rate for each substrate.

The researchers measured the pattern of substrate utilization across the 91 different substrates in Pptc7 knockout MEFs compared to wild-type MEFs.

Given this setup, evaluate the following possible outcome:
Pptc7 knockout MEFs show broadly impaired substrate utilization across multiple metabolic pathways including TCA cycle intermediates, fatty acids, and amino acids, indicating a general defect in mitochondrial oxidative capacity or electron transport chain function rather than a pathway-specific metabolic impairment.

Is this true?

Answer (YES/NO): YES